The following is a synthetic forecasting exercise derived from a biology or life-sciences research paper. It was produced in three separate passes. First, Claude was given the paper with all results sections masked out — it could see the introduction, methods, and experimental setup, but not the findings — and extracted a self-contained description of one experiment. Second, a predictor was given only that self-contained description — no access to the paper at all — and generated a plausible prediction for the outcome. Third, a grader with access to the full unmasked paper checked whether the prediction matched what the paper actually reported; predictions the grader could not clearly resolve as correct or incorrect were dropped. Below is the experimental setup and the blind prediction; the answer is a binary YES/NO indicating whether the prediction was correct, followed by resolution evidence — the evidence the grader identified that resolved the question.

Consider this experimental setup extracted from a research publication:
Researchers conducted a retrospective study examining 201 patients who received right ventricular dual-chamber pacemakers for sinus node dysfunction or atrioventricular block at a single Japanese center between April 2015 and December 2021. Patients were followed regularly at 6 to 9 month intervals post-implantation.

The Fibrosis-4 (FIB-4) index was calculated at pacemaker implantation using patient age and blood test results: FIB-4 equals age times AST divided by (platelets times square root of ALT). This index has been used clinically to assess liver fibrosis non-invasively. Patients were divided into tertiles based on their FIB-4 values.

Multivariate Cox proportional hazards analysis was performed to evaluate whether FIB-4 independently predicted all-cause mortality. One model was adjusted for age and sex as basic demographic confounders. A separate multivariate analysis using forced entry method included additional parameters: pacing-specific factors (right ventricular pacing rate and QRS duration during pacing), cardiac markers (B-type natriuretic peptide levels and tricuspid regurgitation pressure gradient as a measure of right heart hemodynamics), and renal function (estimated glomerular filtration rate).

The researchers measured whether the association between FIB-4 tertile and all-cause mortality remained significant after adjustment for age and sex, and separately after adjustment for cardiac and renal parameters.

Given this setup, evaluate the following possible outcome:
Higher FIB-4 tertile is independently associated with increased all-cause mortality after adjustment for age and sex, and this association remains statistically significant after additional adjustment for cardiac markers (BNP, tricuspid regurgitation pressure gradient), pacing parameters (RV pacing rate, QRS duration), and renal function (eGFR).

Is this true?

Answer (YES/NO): YES